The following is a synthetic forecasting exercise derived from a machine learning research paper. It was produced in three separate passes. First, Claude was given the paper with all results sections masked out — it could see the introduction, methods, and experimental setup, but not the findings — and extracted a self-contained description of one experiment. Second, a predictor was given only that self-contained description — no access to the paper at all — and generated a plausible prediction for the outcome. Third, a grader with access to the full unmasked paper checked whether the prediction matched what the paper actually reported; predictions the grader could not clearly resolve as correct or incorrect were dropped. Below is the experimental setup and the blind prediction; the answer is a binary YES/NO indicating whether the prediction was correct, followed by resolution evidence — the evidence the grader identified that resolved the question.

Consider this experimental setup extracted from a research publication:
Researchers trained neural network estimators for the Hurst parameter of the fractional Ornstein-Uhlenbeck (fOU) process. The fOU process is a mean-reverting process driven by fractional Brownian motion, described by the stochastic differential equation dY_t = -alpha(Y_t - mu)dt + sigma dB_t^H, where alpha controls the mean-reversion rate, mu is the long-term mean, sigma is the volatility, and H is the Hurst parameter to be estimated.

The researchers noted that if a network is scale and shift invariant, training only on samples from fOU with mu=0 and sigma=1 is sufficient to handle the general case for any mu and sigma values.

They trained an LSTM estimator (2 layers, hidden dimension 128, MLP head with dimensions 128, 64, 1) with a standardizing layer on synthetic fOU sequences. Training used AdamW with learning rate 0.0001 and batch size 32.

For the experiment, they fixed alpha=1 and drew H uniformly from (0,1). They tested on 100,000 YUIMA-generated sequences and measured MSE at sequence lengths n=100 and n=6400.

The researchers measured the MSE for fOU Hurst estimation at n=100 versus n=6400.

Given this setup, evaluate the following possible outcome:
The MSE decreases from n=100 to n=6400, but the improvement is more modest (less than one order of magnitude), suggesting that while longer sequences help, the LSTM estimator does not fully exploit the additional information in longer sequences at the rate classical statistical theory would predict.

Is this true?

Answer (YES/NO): NO